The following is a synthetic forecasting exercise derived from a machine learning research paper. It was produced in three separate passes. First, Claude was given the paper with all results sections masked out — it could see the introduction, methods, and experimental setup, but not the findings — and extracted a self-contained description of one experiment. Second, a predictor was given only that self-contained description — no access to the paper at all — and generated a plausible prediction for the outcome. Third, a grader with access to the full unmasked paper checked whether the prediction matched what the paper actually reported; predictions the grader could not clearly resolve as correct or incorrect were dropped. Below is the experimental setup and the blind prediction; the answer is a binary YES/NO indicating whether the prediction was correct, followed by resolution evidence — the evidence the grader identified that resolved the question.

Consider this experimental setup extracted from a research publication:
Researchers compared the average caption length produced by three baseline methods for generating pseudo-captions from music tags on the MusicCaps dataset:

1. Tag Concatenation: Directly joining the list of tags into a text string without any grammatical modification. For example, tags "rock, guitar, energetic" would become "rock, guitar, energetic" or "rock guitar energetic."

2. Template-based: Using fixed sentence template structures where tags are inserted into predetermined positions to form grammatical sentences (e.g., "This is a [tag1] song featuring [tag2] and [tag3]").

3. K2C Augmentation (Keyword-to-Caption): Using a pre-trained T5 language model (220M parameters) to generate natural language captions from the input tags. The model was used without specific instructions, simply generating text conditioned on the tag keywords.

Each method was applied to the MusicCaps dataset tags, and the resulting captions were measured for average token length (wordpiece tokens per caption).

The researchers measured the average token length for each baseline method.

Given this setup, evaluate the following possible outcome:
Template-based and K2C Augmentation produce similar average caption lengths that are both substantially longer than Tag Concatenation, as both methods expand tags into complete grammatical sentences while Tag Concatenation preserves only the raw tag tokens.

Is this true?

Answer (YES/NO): NO